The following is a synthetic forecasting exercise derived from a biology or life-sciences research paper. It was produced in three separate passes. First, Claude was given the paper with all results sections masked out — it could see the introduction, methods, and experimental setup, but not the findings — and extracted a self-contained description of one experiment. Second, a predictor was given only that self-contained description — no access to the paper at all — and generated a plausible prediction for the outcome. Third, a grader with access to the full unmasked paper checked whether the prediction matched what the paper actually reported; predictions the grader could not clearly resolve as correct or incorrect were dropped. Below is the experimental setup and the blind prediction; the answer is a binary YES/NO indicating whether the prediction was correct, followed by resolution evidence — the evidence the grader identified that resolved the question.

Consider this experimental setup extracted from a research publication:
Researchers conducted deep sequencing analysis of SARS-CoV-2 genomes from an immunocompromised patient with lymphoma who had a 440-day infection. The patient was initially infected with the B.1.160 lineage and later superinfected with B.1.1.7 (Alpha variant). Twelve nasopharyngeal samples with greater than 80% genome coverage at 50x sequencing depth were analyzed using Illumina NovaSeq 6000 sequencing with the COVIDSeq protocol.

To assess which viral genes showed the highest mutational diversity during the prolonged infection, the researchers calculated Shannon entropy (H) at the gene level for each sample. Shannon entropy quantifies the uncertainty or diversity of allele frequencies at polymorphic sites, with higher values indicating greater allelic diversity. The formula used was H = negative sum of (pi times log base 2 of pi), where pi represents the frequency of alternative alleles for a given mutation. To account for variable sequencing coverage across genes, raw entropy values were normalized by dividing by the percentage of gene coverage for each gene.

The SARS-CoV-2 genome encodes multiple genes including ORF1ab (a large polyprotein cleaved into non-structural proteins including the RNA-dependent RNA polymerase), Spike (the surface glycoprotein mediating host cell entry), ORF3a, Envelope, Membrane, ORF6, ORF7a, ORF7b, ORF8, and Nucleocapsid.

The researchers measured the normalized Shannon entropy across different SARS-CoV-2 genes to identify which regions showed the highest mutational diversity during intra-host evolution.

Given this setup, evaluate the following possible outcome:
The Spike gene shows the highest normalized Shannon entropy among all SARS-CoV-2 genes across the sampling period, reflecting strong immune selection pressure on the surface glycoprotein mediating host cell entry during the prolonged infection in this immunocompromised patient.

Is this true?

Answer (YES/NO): NO